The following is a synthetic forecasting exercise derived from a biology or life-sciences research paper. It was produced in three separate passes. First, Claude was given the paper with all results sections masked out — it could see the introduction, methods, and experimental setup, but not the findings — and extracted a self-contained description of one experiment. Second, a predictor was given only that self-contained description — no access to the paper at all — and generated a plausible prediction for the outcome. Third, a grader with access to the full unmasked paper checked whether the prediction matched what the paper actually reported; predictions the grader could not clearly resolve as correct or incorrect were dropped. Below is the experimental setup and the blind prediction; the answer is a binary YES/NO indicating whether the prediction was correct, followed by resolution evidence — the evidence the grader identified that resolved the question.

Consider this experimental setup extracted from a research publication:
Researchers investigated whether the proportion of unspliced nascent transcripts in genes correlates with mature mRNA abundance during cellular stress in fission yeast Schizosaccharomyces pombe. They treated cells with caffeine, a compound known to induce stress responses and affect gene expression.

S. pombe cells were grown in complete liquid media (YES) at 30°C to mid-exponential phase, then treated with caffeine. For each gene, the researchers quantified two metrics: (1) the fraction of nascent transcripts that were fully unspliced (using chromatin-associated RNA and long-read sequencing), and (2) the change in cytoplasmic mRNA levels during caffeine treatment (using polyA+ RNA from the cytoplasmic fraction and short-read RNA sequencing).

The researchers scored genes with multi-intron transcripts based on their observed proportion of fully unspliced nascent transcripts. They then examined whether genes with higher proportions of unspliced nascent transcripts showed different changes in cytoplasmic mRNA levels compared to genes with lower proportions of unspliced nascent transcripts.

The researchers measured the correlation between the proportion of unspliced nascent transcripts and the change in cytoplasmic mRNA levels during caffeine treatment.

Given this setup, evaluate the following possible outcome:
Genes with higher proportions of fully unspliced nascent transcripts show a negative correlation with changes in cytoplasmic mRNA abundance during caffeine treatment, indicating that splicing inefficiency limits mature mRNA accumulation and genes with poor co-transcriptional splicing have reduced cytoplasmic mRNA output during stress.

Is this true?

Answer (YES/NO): YES